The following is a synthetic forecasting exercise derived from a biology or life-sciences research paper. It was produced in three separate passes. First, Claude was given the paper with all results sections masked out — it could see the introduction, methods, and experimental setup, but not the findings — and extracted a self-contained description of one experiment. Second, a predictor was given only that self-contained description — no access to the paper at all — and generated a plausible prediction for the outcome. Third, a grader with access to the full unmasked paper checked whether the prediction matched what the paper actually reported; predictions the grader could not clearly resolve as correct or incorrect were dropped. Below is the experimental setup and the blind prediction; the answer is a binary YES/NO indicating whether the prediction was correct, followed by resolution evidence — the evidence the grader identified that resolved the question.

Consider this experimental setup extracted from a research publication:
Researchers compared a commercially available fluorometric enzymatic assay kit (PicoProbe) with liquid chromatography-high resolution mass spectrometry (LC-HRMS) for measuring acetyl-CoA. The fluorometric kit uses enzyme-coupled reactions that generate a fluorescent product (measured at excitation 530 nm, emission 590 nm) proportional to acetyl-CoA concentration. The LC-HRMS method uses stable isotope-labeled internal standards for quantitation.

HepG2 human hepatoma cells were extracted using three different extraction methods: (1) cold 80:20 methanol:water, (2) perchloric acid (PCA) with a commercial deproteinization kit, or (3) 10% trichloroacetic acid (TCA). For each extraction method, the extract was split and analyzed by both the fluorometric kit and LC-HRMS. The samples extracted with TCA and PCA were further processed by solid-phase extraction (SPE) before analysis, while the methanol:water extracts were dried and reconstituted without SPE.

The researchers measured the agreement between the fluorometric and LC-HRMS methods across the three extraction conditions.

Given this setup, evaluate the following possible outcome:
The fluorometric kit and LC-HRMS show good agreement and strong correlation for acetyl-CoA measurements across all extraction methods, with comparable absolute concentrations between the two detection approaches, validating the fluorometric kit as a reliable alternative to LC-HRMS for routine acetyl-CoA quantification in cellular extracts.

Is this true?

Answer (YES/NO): NO